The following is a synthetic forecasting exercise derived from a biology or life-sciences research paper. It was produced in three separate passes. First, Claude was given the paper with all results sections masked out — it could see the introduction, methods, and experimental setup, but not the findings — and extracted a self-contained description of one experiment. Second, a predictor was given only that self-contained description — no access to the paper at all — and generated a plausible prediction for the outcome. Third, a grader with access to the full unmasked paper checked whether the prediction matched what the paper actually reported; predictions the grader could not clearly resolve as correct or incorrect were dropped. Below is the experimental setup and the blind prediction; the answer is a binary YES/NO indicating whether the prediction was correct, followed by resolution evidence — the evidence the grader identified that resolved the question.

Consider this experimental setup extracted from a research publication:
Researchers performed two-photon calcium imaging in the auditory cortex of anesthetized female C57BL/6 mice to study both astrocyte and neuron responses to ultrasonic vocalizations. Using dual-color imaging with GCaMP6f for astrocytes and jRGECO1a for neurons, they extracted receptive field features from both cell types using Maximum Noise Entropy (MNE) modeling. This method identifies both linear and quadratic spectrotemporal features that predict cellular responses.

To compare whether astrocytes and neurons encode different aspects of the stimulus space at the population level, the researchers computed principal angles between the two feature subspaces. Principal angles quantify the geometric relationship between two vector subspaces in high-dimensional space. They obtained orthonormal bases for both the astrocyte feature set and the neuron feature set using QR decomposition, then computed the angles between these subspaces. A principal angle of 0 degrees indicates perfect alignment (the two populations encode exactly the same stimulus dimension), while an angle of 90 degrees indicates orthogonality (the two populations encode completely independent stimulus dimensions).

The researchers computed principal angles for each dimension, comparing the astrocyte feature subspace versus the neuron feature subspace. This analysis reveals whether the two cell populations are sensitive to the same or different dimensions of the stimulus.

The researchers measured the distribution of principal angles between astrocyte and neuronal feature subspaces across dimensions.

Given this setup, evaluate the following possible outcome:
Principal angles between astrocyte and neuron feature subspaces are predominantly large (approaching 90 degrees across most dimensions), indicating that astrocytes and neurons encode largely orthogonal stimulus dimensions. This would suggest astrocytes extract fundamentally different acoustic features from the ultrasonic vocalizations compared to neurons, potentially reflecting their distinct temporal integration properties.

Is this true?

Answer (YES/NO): NO